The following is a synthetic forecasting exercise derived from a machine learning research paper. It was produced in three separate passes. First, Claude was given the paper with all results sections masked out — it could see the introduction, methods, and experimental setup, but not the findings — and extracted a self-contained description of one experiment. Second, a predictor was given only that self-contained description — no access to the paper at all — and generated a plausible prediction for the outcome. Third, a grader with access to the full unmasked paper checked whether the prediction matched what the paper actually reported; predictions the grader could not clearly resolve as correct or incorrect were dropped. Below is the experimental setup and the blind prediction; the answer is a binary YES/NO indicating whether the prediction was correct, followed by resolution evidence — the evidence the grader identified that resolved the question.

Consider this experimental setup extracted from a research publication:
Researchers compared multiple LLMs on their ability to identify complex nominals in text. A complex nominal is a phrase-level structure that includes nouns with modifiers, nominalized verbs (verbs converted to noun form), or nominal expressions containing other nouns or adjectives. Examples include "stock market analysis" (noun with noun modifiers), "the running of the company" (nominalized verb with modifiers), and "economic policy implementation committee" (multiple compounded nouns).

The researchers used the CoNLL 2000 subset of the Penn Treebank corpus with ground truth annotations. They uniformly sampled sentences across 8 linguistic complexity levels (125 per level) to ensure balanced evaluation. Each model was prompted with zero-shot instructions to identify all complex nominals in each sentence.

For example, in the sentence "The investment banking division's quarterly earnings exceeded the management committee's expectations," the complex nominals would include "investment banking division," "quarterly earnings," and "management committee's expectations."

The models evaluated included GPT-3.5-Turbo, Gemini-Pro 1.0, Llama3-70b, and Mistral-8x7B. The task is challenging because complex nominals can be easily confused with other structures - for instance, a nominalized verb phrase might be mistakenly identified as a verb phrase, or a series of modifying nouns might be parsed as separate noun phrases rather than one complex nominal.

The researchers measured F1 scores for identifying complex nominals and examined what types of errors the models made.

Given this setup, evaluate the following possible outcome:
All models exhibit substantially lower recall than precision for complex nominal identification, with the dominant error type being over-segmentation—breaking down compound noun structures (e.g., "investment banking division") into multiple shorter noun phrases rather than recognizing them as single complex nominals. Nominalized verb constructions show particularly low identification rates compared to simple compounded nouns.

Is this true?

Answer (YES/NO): NO